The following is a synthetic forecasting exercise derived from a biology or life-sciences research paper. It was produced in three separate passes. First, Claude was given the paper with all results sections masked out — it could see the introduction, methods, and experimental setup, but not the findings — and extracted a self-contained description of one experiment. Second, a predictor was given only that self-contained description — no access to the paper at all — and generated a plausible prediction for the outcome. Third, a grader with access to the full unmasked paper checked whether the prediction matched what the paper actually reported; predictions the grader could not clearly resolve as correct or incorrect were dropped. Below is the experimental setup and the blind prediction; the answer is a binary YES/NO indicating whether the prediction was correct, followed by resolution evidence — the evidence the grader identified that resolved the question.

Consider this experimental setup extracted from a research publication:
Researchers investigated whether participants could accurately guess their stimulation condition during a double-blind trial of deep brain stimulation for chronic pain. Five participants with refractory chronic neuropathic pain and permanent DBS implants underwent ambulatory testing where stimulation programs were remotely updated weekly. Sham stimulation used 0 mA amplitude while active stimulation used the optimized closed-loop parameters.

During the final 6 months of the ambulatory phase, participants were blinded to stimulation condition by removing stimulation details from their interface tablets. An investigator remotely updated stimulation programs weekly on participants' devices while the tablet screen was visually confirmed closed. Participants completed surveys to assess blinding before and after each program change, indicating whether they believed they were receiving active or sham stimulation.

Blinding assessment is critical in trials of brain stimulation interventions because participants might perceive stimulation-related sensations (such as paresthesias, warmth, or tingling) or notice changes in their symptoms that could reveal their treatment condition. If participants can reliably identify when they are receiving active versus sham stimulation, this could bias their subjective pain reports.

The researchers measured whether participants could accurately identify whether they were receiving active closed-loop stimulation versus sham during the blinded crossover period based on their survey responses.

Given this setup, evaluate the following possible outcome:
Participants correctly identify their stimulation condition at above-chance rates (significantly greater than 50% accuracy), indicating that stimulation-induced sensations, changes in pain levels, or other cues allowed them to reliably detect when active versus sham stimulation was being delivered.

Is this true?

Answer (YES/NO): NO